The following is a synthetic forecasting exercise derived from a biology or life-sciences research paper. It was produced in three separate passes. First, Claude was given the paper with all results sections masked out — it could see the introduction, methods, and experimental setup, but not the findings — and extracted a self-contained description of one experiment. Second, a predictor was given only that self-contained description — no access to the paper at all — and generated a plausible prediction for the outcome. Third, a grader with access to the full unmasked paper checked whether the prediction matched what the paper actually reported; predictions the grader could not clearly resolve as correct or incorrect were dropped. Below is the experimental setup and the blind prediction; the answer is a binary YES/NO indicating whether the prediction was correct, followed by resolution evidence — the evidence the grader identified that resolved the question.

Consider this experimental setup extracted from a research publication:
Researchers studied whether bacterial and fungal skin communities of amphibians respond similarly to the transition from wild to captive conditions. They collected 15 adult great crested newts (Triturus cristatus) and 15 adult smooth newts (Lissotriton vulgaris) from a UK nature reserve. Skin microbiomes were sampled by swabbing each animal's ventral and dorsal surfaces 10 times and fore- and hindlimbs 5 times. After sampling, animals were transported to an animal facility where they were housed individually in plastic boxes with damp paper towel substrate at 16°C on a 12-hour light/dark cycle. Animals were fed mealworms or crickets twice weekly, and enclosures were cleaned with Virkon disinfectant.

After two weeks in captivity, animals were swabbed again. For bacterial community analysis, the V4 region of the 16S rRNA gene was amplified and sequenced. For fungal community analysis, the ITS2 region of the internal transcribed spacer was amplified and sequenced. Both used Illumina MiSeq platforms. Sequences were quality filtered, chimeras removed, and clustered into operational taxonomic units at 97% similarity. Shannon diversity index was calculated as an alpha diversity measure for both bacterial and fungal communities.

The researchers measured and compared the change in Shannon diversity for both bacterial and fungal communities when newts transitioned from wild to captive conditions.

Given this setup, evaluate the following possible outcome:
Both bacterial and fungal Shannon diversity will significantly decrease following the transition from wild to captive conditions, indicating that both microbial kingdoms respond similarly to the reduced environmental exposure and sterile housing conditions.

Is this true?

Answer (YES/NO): YES